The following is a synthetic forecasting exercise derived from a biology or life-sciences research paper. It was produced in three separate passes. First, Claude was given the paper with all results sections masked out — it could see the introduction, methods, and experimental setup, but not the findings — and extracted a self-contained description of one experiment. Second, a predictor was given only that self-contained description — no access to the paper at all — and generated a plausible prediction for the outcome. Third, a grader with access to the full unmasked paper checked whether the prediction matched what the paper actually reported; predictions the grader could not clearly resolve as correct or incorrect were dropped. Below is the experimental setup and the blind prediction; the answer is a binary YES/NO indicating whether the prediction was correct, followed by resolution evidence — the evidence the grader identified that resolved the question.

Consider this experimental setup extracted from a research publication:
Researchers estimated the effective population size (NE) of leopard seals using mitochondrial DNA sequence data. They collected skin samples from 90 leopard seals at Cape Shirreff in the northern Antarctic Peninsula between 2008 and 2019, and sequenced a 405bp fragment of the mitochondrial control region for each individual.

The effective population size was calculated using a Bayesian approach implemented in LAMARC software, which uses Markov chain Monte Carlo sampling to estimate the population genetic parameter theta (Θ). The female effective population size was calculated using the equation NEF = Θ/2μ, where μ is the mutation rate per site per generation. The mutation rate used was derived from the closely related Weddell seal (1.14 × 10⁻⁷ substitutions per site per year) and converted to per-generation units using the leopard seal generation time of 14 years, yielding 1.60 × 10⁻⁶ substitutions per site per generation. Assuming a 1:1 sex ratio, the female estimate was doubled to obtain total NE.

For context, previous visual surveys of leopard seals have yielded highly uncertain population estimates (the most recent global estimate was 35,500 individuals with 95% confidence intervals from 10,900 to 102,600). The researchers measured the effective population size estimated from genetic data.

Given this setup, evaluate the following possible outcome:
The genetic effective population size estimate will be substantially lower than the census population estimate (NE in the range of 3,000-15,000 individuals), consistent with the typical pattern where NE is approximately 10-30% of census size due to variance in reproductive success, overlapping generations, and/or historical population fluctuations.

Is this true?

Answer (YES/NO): NO